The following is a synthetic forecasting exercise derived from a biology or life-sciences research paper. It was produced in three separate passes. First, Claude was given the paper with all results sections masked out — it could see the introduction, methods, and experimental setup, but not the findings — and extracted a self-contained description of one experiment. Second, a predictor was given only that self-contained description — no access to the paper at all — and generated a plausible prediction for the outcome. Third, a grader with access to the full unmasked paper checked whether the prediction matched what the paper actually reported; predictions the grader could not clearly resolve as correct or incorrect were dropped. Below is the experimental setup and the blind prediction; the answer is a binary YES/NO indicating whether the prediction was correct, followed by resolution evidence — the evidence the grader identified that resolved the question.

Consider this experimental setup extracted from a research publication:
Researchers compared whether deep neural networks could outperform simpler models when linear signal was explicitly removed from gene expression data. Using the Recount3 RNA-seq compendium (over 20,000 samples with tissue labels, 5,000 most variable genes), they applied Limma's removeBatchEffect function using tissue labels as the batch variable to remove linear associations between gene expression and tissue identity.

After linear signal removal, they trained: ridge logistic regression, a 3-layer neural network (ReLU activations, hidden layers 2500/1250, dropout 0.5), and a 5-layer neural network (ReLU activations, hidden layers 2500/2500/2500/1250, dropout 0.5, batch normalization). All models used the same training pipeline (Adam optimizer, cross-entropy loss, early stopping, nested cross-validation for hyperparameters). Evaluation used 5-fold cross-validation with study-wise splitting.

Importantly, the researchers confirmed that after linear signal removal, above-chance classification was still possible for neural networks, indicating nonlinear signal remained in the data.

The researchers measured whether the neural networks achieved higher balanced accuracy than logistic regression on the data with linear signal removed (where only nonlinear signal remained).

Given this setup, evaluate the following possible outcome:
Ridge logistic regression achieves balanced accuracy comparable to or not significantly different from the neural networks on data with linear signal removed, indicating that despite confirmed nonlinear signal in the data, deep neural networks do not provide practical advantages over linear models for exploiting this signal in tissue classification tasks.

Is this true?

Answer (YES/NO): NO